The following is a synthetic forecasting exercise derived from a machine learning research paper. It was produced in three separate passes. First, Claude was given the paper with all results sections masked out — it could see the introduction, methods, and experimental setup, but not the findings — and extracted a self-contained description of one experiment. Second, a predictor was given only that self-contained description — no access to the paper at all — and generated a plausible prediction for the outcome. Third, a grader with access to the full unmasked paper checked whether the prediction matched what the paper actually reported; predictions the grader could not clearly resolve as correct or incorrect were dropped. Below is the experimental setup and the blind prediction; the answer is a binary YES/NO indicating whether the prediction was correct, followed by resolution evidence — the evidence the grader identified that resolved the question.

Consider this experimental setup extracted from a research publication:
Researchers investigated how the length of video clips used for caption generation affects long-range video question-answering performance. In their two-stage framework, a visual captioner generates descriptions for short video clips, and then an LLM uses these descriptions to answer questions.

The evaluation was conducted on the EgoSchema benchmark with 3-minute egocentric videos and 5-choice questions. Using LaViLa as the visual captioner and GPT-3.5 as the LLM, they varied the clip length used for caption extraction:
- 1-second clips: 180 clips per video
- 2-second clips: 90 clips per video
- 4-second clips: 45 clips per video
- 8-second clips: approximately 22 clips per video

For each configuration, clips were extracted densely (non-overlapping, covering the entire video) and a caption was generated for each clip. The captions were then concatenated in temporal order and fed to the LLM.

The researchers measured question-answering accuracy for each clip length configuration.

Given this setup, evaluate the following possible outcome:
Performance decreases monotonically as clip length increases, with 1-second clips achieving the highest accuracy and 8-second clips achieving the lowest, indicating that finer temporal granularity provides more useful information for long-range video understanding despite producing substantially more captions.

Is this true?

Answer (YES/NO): NO